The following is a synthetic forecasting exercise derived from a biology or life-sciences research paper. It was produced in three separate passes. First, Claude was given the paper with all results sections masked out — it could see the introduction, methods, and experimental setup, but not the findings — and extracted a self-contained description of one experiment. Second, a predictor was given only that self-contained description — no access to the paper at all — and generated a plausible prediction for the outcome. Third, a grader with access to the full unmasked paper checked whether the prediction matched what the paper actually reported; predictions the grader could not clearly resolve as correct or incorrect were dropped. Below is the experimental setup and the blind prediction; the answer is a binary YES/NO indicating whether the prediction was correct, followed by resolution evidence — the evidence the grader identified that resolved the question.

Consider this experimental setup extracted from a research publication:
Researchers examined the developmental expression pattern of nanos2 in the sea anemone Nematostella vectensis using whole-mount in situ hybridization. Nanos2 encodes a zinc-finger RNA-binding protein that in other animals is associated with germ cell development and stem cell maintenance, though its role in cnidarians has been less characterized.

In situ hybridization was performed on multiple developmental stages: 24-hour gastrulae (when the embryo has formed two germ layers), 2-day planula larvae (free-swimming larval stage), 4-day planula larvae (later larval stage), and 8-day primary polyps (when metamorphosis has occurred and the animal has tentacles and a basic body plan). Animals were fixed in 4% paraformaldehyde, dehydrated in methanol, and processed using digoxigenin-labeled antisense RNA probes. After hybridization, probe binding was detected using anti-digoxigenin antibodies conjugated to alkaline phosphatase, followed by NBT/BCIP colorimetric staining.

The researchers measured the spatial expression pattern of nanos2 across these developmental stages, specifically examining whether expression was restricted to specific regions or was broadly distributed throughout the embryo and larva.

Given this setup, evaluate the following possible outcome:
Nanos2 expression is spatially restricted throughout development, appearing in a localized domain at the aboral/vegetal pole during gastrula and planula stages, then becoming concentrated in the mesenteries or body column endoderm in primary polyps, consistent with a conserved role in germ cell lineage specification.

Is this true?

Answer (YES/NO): NO